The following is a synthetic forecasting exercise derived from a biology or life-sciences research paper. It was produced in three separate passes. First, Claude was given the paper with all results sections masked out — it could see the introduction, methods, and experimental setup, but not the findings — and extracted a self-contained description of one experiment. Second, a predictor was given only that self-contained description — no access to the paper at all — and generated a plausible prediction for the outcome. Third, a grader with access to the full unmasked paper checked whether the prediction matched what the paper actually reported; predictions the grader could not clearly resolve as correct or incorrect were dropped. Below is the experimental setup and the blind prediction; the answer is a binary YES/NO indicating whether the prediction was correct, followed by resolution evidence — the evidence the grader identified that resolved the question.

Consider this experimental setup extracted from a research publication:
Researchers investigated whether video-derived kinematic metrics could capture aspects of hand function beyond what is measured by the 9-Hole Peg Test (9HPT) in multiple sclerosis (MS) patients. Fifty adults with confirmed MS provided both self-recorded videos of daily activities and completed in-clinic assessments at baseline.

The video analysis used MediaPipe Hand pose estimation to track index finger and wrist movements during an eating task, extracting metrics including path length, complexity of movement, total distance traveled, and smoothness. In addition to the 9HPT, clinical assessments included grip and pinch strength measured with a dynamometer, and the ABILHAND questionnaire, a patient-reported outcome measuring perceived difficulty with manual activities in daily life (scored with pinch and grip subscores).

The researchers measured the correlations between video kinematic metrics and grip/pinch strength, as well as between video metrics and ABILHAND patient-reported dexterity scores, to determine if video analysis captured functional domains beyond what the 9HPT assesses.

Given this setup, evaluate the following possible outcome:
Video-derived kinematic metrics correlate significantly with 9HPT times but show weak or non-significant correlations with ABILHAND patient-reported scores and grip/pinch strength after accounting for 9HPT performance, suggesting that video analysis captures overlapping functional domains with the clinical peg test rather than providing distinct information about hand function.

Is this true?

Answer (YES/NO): NO